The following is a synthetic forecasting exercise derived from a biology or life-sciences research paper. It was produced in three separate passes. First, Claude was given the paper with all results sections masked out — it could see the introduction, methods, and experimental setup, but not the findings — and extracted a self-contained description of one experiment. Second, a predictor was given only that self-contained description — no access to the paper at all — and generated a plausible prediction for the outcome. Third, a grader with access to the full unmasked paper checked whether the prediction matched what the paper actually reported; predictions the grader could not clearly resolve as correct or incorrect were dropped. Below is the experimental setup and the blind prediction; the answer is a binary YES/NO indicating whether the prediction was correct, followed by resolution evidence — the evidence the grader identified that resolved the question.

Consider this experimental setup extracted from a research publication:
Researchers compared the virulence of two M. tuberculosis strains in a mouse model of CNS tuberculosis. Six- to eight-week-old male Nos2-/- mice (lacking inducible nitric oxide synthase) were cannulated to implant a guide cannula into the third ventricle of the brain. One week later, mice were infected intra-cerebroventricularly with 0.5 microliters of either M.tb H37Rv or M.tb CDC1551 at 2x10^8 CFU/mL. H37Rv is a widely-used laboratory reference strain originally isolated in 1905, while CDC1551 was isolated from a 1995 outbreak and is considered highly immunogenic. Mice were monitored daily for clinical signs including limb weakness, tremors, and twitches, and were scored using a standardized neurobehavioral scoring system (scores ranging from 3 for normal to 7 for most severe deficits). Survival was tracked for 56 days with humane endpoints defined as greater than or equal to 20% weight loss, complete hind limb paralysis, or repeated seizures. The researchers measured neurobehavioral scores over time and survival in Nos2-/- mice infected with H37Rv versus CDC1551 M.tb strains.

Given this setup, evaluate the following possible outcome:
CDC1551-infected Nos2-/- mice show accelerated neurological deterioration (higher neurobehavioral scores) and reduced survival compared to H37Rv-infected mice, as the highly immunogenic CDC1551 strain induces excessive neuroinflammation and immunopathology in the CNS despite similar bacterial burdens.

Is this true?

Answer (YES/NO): NO